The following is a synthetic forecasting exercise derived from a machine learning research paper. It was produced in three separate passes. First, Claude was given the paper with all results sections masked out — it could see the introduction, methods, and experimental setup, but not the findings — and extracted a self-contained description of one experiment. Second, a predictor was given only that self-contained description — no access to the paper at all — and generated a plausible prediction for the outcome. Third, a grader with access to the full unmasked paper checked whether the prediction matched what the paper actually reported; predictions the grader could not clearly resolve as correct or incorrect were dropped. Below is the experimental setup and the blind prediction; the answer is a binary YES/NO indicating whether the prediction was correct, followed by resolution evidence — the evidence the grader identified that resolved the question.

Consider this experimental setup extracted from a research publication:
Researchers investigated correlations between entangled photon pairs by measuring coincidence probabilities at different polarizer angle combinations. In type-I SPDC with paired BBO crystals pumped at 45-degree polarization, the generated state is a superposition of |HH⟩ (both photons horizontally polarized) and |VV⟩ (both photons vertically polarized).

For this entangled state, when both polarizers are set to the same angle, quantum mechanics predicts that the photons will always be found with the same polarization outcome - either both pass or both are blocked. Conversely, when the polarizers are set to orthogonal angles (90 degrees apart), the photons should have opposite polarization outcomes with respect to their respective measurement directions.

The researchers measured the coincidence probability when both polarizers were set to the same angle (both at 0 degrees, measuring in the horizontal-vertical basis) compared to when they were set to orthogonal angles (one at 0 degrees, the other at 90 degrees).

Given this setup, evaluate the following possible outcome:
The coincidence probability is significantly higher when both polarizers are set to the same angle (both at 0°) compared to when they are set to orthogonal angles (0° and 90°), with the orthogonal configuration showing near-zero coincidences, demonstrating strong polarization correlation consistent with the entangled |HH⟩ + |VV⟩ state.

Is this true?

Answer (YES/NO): YES